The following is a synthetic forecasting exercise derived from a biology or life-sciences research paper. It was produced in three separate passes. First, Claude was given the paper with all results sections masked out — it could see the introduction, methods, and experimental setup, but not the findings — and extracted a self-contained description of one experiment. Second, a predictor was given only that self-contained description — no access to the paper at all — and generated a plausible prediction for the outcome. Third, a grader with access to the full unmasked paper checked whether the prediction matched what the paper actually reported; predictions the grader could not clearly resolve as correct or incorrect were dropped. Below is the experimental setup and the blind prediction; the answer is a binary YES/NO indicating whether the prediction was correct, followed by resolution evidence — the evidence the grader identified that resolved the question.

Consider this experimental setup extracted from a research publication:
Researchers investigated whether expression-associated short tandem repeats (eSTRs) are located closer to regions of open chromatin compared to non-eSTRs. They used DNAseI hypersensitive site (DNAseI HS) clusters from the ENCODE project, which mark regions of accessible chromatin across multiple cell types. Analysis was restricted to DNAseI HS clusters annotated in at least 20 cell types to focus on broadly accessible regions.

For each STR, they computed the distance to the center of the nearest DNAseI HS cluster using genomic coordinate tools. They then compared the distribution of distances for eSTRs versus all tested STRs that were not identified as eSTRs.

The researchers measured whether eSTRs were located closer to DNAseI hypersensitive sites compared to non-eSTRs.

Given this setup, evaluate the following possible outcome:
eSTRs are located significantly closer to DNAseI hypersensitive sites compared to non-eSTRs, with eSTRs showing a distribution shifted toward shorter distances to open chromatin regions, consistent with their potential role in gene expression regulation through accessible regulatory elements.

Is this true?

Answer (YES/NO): YES